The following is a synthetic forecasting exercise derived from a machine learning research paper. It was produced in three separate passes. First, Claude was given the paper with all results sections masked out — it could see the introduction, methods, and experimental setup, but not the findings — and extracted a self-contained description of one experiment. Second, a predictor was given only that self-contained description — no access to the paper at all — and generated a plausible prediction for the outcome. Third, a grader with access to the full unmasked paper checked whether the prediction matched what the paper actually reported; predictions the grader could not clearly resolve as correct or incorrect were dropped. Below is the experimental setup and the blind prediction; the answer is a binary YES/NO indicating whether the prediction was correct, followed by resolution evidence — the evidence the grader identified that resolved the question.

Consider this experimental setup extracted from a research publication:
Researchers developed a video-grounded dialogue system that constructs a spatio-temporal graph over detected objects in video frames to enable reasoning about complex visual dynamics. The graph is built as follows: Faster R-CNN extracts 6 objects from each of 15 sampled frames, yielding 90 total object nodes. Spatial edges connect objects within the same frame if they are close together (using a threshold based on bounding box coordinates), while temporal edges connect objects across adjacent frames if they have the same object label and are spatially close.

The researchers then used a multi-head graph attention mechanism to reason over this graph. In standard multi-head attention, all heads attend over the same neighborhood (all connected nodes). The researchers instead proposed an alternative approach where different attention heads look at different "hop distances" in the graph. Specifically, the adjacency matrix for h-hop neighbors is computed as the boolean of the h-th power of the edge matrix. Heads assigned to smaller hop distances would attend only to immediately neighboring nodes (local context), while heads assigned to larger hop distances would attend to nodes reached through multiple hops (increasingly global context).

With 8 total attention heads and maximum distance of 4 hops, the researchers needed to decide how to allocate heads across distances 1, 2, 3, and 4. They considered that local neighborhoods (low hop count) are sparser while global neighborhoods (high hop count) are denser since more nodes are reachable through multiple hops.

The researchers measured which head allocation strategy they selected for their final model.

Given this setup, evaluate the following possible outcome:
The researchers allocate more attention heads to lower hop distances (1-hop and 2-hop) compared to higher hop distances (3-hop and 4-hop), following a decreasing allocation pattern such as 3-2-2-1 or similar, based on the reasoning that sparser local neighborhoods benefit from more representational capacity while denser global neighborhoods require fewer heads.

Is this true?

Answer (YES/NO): NO